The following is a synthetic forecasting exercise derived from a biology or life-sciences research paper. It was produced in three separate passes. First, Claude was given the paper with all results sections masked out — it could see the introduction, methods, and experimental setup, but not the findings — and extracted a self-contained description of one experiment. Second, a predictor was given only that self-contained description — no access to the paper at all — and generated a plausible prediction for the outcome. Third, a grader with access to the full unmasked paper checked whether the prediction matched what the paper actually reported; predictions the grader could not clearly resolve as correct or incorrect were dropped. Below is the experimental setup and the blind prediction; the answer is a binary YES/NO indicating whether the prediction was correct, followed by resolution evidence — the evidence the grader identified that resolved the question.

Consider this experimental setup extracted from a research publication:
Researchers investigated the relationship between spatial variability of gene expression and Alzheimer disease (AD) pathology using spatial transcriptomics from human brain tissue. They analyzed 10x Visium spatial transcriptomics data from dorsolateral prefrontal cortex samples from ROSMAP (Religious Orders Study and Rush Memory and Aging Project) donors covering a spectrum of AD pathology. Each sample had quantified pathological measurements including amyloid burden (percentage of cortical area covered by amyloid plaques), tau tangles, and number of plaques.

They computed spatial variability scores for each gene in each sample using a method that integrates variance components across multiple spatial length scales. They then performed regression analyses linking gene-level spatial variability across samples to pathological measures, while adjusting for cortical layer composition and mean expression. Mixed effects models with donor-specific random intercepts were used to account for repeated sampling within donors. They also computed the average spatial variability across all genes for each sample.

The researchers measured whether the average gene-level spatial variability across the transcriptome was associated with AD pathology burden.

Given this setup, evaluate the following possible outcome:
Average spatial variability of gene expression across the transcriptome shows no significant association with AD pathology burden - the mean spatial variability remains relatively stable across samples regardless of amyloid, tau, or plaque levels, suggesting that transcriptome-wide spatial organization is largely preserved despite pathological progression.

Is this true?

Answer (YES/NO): NO